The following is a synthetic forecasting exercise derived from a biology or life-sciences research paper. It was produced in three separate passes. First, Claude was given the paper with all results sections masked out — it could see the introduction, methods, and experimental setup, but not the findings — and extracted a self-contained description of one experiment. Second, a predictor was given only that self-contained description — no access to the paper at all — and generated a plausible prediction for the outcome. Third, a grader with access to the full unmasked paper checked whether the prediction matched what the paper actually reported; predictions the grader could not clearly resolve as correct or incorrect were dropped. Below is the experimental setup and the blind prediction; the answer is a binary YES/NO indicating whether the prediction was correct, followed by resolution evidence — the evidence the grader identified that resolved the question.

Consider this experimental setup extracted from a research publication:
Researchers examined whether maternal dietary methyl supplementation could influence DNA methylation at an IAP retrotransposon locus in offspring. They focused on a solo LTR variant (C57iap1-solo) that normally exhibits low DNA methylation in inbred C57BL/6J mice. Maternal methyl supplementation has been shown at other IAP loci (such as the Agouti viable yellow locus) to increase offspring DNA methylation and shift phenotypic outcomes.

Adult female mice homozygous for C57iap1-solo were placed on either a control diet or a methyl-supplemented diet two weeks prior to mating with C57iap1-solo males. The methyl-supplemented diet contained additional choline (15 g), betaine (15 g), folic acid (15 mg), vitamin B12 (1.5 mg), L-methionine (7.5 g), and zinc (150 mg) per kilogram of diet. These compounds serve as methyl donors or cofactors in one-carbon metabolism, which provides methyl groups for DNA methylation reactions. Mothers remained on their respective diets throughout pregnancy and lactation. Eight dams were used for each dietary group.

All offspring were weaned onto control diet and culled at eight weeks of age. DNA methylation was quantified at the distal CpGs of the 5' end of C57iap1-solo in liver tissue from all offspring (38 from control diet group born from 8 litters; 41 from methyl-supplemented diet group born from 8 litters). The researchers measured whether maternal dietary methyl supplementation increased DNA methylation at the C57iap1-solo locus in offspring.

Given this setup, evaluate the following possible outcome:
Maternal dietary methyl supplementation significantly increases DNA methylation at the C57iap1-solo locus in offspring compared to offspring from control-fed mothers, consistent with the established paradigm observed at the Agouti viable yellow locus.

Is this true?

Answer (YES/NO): NO